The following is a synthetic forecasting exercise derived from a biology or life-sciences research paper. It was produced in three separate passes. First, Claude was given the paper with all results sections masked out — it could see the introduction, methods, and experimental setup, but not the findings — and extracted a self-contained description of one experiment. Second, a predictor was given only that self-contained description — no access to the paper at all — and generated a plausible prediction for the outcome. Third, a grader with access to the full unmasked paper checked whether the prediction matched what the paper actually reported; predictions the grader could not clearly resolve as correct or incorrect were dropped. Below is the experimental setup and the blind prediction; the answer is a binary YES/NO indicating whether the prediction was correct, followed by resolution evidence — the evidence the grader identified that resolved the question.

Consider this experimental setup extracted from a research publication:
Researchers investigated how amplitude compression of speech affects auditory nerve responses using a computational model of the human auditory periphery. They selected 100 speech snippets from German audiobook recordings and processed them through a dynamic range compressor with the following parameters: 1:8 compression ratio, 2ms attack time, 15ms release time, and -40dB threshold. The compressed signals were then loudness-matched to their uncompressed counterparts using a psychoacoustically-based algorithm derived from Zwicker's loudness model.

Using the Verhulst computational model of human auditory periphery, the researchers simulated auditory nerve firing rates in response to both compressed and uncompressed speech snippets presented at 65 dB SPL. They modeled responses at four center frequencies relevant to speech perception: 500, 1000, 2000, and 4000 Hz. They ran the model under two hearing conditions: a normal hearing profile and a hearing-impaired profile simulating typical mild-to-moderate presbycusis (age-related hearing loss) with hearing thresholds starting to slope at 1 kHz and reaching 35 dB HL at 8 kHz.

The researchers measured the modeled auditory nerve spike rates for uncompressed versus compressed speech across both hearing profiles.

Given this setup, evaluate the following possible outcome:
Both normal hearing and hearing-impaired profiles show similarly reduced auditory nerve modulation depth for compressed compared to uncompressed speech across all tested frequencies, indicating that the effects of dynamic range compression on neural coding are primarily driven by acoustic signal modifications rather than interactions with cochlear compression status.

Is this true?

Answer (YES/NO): NO